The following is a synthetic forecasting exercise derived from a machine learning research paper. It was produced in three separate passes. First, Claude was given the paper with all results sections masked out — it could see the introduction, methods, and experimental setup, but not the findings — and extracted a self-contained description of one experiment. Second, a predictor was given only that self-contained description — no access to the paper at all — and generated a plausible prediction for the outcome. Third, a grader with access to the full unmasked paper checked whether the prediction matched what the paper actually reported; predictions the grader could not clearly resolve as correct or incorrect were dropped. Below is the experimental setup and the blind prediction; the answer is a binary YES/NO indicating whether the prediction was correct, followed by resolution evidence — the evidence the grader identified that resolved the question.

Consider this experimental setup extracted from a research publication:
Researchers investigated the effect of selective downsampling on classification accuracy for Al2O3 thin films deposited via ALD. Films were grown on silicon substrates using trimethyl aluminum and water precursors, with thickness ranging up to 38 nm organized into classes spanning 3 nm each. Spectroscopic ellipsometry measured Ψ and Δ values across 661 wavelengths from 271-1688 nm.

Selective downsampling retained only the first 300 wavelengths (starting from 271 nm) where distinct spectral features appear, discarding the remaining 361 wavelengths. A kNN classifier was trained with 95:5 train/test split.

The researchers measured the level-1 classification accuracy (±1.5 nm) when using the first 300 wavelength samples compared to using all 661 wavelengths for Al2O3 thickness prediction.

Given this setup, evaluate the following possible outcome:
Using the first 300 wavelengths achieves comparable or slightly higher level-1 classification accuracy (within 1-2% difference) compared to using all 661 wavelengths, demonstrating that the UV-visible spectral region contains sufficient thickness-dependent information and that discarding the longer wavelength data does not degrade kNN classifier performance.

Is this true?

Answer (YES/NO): NO